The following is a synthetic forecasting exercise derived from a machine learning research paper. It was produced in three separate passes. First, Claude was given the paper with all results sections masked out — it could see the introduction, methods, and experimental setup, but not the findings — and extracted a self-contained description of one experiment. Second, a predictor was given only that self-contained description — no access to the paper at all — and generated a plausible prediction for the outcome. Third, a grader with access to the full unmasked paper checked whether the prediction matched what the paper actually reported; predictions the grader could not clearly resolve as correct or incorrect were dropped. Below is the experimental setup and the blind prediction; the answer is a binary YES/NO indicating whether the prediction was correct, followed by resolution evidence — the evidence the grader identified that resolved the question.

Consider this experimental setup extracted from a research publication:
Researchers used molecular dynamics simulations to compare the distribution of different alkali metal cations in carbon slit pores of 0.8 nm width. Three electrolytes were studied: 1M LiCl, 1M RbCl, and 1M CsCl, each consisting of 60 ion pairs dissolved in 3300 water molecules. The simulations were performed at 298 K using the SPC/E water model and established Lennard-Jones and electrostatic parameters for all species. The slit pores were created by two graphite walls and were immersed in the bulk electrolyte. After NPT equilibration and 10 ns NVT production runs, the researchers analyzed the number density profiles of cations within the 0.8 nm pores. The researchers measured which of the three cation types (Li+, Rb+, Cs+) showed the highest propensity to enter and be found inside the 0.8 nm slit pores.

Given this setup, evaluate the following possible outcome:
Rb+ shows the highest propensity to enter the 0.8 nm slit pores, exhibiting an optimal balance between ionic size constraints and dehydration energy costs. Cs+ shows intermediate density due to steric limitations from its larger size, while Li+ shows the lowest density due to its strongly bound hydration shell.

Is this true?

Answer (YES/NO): NO